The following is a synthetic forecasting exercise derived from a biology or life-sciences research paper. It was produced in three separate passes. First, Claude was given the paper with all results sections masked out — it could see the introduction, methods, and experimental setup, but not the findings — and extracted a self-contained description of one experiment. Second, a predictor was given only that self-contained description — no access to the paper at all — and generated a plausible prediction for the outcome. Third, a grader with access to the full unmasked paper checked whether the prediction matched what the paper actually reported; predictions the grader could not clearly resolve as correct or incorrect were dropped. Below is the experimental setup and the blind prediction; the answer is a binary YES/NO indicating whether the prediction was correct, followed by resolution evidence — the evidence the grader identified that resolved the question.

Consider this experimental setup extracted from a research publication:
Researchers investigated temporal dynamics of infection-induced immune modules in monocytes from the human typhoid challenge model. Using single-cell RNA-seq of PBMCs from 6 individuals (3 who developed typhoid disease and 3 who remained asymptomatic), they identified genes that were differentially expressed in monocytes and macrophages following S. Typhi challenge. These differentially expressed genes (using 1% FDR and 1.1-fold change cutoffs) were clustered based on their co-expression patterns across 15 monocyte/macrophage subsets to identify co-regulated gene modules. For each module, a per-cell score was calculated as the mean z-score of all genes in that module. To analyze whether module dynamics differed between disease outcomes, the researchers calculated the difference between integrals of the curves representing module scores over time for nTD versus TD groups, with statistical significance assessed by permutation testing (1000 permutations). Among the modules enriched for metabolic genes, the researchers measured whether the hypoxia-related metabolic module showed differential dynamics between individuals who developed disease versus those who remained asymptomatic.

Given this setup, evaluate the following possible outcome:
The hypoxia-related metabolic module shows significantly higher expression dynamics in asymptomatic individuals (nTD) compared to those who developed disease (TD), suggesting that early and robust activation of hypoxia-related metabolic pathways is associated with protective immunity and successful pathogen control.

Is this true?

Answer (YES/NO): NO